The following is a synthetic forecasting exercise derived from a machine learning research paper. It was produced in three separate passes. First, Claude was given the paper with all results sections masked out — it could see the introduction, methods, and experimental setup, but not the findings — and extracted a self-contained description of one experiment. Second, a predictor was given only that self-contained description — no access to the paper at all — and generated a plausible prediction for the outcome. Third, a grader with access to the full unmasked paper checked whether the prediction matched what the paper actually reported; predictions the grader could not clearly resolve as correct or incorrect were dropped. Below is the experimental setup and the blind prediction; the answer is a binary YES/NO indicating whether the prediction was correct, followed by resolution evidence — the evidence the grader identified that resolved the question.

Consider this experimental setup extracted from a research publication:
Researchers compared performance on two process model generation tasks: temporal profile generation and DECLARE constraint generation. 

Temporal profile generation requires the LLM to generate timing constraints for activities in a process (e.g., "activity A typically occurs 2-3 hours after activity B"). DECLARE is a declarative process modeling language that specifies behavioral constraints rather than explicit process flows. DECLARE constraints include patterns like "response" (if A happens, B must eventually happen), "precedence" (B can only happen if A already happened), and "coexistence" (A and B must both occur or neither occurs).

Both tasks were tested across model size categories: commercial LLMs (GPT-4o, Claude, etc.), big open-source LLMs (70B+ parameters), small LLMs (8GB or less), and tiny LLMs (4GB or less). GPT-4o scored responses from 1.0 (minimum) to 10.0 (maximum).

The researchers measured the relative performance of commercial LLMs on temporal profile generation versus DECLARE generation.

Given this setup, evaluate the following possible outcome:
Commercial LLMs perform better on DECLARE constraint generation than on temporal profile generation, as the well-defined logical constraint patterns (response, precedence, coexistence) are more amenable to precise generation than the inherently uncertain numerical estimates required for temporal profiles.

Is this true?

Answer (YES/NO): NO